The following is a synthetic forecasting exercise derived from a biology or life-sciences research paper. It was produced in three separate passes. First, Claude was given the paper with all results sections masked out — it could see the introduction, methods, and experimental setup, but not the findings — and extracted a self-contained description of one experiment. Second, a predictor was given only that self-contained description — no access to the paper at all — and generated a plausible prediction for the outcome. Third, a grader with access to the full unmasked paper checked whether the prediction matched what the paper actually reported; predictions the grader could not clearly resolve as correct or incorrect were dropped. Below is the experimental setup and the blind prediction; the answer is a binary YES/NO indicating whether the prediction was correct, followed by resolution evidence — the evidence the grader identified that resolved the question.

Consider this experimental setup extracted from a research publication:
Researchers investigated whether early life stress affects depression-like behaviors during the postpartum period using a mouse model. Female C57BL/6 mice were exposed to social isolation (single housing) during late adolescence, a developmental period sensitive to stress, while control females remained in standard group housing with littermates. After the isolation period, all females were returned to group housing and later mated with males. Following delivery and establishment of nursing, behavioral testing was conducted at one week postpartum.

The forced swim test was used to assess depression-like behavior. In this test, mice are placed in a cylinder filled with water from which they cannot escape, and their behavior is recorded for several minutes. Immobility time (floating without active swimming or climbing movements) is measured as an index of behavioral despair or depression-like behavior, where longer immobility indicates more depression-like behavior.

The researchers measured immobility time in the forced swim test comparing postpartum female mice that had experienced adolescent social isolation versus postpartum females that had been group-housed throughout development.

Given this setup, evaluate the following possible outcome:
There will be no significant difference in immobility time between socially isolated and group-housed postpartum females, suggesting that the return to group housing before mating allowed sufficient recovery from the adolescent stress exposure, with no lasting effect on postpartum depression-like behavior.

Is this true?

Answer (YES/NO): NO